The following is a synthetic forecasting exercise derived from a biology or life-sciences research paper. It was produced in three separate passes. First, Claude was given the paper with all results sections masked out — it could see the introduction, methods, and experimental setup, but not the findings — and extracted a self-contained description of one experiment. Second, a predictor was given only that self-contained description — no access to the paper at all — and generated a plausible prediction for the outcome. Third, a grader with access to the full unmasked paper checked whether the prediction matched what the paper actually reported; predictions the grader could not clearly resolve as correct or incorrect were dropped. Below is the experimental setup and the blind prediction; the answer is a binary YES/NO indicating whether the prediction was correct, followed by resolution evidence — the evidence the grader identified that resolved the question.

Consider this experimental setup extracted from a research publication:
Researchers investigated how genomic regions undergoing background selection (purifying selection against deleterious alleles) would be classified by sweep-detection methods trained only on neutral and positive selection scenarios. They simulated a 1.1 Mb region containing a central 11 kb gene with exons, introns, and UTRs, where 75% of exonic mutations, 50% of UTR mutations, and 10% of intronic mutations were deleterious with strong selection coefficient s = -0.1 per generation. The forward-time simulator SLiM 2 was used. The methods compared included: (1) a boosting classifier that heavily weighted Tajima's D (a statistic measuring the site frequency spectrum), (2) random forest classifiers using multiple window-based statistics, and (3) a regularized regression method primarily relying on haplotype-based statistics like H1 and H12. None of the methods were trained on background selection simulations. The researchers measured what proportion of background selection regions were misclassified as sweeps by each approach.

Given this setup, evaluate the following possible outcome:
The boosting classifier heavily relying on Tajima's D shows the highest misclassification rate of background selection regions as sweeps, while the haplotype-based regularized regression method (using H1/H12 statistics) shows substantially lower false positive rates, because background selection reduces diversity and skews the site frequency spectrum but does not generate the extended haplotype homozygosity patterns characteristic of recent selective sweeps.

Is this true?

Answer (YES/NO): YES